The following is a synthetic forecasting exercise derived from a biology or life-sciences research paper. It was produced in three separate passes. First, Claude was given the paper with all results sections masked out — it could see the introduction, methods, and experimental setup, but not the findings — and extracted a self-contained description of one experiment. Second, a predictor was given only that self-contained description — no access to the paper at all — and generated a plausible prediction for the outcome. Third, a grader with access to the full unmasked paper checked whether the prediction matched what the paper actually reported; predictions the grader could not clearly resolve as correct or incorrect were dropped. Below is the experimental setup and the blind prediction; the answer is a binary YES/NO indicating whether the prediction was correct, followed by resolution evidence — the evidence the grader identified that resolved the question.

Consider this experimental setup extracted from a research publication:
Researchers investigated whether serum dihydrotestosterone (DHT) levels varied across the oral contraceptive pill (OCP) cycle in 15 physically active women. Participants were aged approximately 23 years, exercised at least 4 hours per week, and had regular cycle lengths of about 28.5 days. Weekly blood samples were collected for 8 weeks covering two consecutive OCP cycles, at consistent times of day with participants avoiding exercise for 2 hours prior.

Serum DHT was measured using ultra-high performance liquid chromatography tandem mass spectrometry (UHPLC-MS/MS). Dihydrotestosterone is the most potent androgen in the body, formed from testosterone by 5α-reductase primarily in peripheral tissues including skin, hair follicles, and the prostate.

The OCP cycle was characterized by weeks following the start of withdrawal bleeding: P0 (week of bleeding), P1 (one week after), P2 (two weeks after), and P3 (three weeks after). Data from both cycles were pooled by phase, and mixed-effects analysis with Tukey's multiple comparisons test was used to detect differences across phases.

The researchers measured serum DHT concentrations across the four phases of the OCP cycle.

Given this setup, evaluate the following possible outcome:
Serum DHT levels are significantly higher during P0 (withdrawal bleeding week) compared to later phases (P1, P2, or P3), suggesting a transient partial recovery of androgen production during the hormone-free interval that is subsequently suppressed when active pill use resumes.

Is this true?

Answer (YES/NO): NO